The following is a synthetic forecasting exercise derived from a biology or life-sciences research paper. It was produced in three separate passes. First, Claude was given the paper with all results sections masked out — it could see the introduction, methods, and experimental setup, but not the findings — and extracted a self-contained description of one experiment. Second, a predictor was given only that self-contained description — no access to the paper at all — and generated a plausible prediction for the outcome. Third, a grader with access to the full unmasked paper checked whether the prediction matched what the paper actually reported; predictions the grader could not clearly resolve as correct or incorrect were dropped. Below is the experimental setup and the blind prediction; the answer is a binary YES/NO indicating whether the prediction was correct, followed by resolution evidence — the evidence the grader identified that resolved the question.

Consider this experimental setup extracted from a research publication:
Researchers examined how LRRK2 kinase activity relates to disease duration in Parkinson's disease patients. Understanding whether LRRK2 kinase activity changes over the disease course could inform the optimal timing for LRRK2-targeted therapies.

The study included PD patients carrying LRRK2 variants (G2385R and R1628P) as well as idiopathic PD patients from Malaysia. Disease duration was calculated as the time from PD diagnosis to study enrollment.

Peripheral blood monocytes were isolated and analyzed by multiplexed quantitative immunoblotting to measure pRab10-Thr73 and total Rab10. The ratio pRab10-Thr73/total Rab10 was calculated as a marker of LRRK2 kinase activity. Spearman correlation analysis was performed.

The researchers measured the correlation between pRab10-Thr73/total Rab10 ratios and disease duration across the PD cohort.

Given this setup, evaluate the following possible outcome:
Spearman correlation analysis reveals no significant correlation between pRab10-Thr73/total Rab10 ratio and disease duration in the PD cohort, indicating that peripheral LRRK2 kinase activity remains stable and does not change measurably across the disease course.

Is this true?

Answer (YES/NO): YES